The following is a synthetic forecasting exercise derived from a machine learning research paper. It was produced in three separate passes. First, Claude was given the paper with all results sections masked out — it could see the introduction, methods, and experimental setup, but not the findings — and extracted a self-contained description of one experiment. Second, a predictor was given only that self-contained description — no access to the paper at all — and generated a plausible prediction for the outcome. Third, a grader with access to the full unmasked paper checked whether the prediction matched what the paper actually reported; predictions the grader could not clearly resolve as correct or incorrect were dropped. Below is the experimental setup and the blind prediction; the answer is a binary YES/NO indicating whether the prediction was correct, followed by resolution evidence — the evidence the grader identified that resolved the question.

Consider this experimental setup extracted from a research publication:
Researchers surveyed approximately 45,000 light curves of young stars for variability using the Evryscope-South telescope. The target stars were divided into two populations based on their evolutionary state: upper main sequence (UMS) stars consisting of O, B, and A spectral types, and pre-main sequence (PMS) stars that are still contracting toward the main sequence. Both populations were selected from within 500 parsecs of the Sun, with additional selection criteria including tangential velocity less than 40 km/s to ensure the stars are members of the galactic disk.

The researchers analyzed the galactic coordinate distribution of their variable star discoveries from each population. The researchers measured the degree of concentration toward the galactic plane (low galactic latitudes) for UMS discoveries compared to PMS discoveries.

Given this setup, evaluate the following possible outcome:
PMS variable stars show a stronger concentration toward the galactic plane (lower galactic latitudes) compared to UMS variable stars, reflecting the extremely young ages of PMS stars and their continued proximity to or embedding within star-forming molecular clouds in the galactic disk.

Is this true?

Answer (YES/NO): YES